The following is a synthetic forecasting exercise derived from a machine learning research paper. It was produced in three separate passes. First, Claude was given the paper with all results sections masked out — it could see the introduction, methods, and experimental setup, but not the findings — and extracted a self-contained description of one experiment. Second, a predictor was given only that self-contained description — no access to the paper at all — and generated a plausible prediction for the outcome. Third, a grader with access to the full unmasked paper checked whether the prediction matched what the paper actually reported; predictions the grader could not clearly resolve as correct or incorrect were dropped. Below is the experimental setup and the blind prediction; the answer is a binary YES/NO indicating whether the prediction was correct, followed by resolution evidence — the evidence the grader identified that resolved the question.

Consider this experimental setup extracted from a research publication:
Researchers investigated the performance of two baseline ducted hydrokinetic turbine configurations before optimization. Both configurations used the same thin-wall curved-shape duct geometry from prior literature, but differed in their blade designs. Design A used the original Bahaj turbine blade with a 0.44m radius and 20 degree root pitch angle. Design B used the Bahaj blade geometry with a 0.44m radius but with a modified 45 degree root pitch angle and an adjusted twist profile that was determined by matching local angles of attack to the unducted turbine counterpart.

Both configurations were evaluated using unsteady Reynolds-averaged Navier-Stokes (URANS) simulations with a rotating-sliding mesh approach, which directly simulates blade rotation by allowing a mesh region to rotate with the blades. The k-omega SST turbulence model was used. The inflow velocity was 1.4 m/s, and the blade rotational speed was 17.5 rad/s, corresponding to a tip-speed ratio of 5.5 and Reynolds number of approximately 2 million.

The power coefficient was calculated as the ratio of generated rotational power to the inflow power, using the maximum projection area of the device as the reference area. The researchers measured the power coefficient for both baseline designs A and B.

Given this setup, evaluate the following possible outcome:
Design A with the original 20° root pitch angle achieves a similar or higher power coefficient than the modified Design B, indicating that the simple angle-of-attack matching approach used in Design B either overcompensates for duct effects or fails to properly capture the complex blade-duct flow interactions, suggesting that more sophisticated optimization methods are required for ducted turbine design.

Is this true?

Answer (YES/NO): NO